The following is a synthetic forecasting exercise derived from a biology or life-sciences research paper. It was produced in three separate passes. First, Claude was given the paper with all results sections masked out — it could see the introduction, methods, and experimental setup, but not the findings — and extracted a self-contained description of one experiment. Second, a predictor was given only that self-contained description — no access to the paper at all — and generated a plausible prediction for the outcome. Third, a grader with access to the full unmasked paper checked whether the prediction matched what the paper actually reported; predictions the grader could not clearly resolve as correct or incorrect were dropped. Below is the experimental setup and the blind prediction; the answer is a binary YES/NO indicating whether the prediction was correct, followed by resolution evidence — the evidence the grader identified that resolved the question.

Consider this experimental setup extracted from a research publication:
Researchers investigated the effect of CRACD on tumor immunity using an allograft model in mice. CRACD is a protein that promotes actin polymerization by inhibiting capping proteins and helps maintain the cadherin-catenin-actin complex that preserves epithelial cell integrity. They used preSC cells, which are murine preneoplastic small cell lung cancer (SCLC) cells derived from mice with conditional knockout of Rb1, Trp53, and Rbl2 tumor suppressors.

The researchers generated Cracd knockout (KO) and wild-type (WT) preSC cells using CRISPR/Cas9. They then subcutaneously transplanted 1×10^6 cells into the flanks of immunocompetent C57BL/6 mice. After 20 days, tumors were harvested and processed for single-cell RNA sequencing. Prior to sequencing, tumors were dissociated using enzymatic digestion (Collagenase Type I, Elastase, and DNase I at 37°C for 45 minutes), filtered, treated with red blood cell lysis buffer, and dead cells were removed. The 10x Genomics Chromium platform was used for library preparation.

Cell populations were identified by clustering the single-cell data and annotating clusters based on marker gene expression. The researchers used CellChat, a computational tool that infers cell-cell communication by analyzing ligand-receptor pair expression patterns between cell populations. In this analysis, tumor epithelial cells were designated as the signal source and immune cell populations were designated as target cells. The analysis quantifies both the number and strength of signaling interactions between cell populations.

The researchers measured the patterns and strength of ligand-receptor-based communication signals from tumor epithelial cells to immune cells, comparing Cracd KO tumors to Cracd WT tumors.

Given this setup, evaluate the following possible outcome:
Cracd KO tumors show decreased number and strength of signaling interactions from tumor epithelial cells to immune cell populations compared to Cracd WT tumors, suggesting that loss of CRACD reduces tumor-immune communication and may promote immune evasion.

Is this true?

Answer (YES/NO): YES